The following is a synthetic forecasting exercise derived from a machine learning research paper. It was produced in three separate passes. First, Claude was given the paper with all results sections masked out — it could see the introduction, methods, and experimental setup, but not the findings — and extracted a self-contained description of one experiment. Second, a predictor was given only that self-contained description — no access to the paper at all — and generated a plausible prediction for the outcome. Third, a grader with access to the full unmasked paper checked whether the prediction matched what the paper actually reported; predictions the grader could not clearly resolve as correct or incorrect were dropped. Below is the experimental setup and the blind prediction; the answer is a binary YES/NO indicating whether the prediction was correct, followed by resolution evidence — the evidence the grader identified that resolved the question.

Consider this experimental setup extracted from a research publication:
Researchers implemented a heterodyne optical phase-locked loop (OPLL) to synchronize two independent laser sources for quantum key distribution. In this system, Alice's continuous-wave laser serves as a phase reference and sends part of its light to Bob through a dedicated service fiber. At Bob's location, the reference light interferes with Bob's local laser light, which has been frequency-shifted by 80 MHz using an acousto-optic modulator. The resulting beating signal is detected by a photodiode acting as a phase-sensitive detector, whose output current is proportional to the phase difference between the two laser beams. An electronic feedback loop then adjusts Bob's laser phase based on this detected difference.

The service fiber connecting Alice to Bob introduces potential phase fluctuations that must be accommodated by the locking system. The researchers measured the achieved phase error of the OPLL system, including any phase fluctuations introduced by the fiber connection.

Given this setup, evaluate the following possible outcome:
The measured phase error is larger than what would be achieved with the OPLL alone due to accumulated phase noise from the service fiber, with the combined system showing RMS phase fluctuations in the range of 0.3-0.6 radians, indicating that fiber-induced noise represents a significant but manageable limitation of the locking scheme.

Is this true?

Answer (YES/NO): NO